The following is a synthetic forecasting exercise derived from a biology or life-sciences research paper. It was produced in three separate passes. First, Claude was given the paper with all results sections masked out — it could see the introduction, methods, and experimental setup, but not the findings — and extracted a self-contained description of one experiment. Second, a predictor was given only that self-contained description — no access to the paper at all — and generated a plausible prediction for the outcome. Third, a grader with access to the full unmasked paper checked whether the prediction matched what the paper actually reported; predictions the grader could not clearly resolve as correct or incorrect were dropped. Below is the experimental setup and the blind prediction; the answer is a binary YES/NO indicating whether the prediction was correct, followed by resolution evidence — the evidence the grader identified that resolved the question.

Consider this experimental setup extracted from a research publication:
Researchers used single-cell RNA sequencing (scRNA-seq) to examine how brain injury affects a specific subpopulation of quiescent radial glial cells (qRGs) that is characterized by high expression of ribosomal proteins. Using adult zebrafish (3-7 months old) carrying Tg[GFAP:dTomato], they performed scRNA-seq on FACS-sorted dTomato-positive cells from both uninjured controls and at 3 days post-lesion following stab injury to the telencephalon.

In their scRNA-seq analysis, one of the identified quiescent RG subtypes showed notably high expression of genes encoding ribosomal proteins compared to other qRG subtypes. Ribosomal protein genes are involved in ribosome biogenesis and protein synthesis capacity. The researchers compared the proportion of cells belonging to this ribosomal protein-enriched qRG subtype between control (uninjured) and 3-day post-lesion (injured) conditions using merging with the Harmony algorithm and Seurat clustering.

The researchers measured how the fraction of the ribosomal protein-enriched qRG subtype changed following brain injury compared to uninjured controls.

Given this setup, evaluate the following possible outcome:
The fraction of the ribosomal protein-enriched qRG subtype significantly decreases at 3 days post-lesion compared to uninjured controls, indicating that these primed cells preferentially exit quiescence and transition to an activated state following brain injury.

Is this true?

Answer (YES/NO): NO